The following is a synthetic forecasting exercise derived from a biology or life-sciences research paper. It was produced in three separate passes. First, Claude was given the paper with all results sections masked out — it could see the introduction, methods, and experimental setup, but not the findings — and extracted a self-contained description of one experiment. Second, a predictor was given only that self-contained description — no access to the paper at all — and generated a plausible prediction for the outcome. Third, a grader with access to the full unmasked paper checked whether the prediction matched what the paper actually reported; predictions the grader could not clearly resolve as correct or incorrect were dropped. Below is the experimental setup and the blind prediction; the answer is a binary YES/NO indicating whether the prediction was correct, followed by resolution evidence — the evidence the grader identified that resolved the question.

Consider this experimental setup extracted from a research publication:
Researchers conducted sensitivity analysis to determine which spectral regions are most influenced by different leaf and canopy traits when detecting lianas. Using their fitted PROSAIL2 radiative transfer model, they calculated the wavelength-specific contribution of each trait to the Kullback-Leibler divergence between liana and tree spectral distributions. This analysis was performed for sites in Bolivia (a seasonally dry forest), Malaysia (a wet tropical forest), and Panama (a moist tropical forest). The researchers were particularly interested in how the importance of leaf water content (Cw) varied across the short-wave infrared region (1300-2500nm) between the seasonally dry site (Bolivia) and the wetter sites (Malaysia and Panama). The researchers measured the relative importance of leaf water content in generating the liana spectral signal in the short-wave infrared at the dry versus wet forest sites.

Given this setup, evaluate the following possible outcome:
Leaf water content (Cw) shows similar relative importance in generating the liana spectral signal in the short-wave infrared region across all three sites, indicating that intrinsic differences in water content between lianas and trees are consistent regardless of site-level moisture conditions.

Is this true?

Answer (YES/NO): NO